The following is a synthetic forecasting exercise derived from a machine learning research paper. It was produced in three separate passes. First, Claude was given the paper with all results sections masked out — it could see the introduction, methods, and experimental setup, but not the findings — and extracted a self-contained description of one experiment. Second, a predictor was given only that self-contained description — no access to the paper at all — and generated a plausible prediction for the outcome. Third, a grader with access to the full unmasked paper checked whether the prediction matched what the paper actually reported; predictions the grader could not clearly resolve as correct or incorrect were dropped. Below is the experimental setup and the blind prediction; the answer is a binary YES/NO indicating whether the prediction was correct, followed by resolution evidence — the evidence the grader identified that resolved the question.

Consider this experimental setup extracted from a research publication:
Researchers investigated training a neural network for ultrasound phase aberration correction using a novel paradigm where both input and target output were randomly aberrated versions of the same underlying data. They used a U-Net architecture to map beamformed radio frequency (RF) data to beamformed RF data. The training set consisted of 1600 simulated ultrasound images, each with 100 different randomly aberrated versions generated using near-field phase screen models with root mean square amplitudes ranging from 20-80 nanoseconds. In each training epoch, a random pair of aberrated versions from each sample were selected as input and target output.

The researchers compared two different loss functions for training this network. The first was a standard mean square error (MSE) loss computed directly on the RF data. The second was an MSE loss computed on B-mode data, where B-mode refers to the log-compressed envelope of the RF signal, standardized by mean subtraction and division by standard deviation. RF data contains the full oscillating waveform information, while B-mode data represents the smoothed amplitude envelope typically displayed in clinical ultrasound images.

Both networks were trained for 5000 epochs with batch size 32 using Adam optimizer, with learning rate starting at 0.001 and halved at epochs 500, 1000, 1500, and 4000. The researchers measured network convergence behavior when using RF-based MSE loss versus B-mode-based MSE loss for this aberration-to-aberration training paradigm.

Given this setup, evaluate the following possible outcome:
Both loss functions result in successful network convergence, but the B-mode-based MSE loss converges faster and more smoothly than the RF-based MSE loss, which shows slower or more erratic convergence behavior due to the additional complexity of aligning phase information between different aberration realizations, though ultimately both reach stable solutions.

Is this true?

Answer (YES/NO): NO